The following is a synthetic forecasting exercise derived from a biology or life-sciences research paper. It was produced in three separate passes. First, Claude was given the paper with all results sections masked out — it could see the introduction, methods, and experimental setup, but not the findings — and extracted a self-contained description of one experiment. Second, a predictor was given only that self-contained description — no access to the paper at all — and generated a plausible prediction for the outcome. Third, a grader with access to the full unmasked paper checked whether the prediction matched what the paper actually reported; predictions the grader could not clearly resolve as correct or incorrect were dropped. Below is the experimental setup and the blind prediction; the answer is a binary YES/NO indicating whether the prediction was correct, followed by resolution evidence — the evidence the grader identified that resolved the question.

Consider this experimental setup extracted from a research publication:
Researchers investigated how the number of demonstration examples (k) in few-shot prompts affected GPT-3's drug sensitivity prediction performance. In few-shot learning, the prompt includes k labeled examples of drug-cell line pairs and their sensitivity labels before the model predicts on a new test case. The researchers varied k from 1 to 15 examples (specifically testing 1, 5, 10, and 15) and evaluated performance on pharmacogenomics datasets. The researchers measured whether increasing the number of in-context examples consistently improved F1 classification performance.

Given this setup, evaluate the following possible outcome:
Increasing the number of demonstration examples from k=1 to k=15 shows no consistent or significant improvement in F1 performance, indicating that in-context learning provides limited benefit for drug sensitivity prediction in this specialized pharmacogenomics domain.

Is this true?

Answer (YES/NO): NO